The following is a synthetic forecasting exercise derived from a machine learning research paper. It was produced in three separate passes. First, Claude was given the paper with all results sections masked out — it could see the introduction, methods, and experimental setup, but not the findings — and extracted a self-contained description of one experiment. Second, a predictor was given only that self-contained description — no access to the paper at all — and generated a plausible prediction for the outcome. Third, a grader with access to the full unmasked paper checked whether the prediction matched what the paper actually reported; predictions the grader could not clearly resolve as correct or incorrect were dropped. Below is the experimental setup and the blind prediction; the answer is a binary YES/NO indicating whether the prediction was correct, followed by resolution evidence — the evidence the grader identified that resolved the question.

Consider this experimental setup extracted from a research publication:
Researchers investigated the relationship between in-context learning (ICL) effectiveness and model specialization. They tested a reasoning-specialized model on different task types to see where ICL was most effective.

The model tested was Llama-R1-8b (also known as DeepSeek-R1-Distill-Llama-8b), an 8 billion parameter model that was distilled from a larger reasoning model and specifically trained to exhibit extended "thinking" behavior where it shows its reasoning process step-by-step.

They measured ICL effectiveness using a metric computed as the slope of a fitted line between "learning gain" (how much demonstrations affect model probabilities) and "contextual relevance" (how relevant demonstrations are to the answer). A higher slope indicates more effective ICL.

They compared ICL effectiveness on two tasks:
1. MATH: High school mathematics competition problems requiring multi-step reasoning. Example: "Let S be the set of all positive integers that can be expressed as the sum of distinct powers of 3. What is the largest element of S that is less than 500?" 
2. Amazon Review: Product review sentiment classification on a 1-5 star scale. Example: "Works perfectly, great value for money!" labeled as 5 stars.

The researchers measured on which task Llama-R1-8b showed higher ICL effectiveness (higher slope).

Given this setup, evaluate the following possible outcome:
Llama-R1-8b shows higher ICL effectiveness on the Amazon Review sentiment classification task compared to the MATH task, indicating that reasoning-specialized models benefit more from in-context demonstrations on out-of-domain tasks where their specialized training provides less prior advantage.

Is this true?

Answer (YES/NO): YES